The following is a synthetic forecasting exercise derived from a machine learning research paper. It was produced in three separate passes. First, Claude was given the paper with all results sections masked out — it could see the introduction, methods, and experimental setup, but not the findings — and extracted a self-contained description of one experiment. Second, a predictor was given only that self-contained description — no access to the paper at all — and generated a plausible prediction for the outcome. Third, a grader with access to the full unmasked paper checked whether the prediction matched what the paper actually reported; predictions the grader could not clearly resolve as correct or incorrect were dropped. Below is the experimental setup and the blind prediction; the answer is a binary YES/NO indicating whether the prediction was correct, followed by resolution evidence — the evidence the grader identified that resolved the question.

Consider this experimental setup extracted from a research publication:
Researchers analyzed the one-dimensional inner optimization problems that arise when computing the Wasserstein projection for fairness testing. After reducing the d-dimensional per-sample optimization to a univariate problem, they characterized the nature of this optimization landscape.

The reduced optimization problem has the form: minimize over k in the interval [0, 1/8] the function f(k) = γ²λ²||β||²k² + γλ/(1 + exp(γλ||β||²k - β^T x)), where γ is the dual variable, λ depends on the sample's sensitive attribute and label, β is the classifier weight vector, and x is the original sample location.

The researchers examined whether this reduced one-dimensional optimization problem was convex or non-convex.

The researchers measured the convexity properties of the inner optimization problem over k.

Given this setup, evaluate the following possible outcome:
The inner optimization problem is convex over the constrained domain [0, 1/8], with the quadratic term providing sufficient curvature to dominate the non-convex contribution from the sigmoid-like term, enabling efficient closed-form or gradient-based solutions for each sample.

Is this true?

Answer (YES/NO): NO